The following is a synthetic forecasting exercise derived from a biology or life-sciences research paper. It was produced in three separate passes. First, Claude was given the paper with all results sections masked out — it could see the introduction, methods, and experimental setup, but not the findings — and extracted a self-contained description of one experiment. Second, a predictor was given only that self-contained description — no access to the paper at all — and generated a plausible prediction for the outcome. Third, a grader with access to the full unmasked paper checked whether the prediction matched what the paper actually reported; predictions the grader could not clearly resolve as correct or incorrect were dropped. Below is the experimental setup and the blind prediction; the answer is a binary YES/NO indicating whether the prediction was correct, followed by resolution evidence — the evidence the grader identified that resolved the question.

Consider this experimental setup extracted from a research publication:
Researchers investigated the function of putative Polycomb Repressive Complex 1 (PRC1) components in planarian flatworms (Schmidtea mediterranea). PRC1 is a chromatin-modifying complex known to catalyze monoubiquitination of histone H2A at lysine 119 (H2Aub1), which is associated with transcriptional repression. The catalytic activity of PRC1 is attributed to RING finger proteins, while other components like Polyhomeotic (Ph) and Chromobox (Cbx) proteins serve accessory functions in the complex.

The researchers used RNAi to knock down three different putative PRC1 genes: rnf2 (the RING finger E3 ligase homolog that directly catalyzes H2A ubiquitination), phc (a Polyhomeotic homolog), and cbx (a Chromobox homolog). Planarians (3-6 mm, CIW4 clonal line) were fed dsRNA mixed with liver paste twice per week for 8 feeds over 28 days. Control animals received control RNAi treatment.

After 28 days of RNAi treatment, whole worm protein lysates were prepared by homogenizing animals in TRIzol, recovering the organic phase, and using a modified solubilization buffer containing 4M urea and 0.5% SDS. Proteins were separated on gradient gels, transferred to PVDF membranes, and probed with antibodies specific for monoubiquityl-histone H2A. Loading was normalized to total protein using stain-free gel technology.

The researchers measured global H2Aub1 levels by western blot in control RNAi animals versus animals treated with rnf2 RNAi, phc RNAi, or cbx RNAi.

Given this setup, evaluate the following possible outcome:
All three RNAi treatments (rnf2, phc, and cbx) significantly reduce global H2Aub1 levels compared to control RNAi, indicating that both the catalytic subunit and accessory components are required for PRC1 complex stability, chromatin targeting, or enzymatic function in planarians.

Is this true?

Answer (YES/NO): NO